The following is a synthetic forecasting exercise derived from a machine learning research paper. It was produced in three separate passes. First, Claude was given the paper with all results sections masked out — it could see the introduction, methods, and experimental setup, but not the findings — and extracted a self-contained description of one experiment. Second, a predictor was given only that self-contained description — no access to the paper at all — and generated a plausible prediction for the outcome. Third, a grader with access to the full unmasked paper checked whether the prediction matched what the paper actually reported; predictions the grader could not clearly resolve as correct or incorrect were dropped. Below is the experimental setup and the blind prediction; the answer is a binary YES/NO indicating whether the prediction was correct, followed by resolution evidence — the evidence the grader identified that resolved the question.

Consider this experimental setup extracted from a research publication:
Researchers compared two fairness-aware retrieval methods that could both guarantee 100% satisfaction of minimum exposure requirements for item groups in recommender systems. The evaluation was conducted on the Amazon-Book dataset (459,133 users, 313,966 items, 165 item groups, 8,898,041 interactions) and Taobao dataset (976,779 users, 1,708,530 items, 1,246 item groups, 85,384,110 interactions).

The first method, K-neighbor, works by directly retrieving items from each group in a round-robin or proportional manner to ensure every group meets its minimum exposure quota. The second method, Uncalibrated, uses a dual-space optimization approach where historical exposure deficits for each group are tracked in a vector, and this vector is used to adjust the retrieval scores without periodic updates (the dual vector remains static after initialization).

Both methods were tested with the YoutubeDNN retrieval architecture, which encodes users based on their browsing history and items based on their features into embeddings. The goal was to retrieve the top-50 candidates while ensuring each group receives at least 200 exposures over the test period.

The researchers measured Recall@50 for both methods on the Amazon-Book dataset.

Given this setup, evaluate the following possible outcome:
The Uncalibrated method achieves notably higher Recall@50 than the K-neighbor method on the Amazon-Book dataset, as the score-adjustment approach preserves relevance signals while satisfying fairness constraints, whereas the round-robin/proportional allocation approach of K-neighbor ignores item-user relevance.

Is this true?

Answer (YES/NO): YES